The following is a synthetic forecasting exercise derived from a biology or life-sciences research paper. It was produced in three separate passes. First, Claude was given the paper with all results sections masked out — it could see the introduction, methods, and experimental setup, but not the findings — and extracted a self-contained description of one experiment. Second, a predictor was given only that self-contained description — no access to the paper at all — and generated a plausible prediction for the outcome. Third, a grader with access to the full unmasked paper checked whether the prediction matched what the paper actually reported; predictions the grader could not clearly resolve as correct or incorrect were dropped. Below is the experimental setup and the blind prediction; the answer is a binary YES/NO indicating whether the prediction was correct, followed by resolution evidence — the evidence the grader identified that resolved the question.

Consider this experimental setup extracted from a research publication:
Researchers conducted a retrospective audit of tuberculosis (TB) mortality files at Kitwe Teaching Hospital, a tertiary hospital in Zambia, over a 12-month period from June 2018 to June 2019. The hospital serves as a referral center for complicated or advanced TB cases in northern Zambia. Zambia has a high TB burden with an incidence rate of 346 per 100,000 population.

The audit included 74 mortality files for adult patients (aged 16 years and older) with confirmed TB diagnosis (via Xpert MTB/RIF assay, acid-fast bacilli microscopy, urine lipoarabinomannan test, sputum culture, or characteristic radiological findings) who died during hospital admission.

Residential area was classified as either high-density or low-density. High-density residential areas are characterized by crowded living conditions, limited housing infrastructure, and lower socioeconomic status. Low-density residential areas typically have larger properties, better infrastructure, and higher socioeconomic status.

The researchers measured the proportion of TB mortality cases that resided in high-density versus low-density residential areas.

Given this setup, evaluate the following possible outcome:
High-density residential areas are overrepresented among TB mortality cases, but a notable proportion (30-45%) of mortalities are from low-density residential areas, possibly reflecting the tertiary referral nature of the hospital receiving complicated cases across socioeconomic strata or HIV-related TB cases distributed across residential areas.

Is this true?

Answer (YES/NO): NO